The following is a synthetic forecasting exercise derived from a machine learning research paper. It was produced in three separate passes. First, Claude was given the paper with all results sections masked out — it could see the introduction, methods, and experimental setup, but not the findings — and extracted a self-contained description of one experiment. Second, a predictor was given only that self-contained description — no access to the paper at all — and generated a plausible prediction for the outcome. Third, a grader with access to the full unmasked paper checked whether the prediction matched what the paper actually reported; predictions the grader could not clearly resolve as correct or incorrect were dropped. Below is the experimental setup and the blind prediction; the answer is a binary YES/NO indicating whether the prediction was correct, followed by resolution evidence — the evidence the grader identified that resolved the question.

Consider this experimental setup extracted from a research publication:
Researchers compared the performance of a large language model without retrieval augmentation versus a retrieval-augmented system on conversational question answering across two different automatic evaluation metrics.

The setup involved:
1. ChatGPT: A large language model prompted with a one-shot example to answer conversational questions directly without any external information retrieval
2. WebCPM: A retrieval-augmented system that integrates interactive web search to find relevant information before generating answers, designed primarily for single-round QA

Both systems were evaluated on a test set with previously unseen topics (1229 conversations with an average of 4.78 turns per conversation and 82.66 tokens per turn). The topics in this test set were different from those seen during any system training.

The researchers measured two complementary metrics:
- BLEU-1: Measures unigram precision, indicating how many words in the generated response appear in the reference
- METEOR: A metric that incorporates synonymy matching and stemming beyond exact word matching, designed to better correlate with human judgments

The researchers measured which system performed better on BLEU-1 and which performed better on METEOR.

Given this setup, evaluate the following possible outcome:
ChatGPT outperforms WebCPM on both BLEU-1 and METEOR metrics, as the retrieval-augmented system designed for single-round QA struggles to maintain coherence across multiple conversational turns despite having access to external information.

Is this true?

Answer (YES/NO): NO